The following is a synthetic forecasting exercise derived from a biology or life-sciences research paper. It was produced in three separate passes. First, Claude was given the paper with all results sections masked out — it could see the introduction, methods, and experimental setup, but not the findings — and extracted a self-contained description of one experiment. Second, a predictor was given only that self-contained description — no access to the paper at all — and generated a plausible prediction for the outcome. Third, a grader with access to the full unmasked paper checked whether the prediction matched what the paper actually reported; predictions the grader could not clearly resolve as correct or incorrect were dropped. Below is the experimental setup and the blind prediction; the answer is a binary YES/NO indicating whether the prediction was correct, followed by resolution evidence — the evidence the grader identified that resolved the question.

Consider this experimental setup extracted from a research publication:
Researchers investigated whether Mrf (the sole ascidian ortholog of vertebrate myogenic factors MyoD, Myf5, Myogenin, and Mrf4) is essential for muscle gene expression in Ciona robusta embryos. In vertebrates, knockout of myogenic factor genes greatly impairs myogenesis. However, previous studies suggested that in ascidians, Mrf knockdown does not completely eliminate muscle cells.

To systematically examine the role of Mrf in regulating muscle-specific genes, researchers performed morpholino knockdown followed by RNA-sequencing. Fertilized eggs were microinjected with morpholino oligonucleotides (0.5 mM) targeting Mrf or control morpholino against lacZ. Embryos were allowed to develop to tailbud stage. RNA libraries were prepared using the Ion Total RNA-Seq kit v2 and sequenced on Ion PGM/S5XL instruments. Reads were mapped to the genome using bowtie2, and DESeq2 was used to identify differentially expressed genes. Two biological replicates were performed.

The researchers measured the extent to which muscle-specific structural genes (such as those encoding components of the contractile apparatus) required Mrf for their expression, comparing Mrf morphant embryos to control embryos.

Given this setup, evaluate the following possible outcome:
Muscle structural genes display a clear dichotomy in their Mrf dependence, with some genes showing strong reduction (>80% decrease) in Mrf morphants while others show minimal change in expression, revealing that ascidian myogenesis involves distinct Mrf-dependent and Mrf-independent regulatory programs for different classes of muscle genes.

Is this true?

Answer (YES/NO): NO